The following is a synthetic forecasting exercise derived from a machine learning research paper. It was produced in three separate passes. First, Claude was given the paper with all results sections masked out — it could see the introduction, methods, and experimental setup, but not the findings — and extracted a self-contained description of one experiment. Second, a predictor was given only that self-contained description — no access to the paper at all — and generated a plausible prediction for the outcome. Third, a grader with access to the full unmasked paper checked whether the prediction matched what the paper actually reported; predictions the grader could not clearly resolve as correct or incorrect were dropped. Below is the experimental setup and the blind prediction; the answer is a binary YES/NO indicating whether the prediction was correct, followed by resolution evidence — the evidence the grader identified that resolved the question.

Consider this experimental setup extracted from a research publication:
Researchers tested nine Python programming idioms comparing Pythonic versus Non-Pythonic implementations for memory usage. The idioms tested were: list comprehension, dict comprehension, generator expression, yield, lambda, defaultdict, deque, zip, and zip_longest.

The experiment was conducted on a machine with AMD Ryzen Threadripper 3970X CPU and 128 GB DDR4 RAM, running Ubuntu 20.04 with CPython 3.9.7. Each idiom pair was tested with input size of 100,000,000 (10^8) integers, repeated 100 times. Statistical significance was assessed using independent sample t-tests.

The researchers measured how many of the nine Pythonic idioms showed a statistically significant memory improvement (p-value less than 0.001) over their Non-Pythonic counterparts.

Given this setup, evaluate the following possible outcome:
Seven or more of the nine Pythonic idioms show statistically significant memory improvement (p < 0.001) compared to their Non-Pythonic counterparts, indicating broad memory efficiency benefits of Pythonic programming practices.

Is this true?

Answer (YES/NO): NO